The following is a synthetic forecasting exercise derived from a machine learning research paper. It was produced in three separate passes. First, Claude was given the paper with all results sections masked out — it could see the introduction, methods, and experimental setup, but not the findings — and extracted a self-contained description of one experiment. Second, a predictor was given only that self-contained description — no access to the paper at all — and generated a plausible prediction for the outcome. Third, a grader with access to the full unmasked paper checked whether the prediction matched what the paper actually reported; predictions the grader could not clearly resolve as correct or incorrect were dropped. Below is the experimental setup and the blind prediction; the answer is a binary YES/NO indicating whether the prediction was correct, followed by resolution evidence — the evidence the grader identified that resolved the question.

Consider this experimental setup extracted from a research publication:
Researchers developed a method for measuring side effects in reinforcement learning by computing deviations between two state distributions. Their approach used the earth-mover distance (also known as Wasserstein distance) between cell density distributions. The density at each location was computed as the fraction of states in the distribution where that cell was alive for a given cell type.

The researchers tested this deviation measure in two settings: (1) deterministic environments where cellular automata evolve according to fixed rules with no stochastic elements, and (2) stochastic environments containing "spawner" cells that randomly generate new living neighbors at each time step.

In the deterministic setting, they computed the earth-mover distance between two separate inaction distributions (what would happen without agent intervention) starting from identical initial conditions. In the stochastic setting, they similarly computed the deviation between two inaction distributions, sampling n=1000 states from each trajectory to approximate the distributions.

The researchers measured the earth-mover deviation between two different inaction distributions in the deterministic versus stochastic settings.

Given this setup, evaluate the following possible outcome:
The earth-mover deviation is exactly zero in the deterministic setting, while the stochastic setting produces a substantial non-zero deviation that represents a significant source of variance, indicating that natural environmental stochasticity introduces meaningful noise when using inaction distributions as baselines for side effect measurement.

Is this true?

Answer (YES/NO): NO